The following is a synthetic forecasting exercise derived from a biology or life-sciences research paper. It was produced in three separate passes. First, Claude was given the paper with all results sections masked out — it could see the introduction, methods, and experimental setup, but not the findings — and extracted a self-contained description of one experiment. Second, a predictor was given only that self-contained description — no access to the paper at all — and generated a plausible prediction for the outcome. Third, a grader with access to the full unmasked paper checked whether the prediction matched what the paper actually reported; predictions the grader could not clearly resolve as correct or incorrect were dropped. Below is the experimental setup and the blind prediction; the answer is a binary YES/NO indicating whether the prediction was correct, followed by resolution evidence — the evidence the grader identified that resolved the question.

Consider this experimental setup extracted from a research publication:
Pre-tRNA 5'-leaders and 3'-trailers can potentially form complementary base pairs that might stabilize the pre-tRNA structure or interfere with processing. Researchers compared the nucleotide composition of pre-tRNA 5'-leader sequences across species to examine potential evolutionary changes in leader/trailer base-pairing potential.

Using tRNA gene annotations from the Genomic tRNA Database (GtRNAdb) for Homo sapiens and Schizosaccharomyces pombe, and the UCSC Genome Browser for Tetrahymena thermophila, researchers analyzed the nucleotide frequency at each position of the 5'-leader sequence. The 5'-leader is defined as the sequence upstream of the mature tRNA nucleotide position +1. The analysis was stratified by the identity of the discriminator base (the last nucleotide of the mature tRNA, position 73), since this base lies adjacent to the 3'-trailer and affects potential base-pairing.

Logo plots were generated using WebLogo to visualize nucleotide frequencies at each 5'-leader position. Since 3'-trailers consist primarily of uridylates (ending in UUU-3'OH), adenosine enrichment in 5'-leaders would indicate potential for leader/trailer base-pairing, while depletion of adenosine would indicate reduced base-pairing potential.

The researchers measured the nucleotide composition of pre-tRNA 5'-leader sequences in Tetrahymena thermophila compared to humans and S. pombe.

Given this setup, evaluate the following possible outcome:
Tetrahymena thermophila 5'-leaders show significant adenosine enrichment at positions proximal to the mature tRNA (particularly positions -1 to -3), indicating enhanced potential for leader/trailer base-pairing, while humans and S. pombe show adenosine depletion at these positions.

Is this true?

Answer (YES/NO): NO